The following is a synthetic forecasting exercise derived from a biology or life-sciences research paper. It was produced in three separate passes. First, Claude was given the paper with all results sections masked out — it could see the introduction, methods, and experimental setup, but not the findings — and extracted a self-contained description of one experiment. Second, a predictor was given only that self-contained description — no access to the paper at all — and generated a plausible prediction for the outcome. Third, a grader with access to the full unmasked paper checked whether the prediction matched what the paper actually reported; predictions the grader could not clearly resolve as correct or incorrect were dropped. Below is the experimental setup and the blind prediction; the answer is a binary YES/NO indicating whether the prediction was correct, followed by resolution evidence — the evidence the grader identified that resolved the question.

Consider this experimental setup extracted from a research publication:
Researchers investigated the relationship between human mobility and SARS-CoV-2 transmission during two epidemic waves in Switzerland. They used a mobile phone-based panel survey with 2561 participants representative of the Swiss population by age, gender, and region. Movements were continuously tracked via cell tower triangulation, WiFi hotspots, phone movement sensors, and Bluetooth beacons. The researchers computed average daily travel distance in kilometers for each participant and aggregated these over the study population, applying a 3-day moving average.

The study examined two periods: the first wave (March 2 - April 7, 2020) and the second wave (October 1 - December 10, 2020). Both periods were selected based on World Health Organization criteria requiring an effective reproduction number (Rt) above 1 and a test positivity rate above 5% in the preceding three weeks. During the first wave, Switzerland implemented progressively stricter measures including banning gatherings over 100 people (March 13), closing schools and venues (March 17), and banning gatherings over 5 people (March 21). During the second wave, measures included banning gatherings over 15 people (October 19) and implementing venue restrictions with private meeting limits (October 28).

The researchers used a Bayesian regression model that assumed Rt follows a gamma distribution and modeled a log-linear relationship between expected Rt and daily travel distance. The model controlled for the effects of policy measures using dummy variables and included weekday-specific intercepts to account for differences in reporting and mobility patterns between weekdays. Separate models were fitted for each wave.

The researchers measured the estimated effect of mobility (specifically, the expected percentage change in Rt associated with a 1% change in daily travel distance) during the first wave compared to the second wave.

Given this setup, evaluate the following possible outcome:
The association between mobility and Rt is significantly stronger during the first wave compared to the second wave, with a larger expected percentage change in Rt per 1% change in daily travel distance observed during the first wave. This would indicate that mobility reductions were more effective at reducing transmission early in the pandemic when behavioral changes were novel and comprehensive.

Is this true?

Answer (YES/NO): NO